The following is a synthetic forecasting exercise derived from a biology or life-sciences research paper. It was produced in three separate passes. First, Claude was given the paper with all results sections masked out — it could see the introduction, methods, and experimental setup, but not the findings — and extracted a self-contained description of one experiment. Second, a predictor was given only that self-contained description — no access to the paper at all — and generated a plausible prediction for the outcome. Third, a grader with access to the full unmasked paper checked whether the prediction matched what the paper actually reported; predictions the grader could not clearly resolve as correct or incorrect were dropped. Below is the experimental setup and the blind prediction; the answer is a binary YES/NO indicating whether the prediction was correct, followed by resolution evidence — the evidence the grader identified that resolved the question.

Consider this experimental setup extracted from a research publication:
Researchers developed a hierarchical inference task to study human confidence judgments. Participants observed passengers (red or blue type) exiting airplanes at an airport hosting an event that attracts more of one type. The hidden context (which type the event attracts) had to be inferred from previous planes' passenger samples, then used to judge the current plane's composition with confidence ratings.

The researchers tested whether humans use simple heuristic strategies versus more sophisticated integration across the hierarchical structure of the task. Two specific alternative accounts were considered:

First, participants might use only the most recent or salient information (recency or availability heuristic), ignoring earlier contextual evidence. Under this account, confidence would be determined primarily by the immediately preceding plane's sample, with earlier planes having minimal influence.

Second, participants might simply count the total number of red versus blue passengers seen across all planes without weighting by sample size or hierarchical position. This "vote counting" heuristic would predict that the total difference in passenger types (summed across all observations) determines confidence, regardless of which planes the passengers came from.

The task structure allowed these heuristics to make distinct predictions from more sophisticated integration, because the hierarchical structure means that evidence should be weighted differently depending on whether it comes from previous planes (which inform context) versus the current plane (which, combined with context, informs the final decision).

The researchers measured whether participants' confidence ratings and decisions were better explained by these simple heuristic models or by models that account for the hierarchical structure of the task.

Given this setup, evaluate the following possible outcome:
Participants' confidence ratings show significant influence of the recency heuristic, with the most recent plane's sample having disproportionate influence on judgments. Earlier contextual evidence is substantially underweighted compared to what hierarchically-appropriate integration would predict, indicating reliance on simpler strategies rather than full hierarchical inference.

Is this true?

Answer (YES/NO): NO